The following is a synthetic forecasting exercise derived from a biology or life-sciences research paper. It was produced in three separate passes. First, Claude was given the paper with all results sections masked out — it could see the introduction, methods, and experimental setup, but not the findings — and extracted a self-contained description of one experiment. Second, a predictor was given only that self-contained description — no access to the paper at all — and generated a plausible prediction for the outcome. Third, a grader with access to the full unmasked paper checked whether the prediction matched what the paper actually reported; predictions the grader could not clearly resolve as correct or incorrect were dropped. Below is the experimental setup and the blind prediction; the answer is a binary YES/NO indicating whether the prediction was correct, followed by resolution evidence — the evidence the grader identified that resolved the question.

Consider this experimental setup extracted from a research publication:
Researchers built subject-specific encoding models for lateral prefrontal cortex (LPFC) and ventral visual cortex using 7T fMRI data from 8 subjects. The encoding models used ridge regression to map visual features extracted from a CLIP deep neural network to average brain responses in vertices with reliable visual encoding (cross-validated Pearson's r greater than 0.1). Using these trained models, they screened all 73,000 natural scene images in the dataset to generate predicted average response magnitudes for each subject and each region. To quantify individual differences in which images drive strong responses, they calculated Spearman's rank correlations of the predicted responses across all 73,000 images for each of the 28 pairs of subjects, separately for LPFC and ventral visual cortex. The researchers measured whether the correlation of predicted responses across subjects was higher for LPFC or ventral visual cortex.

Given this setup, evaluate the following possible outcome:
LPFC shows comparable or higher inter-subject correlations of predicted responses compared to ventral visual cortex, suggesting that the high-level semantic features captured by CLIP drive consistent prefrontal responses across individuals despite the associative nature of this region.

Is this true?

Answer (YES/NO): NO